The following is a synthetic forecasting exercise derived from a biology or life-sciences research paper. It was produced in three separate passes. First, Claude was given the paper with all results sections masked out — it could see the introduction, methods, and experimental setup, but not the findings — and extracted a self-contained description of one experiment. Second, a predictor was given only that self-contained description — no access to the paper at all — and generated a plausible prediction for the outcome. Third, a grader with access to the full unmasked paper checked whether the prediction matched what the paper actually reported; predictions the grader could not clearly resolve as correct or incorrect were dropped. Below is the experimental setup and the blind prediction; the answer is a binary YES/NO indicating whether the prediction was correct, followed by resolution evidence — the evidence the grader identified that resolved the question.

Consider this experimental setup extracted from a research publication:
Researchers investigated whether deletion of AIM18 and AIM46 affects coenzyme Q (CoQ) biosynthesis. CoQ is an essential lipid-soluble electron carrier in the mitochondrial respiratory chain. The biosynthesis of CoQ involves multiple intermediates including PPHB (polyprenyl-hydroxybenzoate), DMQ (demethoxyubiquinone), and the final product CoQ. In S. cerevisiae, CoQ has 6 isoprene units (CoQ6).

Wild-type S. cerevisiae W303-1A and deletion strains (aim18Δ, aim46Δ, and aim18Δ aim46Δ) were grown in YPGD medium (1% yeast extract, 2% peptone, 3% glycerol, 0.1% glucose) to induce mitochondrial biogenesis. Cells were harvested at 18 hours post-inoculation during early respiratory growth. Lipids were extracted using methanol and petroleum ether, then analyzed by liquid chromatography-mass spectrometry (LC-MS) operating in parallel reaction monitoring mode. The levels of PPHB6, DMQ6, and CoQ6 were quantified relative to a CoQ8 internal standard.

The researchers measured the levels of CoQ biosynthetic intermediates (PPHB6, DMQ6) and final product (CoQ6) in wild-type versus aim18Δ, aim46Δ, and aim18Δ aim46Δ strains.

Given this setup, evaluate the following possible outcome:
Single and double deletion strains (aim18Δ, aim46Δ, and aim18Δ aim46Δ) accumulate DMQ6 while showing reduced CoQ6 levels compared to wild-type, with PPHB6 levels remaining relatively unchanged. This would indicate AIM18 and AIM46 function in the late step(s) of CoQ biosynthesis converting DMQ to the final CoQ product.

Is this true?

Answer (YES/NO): NO